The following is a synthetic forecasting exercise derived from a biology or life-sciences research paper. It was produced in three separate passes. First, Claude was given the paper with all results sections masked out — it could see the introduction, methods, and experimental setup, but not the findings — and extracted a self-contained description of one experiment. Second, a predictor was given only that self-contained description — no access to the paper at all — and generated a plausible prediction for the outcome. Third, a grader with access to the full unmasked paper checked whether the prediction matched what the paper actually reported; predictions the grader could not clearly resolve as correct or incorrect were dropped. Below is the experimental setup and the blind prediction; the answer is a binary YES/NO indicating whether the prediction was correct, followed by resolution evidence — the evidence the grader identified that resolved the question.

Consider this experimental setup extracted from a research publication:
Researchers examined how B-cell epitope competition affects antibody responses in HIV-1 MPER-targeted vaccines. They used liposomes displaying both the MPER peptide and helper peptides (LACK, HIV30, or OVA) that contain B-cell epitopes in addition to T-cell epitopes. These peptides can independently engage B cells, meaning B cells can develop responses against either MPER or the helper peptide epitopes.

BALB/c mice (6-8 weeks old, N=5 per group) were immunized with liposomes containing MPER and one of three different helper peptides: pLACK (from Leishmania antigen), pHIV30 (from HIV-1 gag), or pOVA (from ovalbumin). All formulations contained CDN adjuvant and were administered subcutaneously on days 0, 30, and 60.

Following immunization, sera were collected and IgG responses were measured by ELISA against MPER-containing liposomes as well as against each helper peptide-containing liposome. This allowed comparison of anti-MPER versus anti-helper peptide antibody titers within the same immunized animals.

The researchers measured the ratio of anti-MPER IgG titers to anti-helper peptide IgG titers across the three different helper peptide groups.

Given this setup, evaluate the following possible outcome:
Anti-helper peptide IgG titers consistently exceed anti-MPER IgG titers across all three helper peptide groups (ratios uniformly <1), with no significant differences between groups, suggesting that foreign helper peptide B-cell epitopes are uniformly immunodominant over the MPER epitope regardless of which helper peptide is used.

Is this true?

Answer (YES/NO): NO